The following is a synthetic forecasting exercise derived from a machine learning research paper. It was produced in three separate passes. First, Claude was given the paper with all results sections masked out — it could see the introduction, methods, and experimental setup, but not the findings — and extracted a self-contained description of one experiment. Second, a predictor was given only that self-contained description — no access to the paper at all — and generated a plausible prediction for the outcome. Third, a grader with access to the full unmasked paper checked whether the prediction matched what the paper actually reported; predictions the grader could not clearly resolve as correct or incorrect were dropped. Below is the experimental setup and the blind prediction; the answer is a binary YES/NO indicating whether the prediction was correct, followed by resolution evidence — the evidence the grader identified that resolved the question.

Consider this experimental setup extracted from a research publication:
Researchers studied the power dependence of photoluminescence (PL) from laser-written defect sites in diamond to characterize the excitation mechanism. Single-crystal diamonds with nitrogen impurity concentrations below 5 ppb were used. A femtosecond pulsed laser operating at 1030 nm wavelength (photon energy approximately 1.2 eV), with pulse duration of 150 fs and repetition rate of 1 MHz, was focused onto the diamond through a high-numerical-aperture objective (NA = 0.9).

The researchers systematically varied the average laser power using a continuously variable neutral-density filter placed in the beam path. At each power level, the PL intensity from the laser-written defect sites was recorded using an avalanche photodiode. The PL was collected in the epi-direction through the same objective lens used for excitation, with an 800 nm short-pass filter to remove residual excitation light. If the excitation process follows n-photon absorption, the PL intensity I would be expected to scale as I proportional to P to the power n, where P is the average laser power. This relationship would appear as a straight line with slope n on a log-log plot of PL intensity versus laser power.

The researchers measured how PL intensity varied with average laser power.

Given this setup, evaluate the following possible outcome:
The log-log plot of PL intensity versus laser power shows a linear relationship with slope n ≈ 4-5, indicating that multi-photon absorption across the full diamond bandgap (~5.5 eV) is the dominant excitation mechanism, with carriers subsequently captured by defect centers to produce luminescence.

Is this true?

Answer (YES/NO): NO